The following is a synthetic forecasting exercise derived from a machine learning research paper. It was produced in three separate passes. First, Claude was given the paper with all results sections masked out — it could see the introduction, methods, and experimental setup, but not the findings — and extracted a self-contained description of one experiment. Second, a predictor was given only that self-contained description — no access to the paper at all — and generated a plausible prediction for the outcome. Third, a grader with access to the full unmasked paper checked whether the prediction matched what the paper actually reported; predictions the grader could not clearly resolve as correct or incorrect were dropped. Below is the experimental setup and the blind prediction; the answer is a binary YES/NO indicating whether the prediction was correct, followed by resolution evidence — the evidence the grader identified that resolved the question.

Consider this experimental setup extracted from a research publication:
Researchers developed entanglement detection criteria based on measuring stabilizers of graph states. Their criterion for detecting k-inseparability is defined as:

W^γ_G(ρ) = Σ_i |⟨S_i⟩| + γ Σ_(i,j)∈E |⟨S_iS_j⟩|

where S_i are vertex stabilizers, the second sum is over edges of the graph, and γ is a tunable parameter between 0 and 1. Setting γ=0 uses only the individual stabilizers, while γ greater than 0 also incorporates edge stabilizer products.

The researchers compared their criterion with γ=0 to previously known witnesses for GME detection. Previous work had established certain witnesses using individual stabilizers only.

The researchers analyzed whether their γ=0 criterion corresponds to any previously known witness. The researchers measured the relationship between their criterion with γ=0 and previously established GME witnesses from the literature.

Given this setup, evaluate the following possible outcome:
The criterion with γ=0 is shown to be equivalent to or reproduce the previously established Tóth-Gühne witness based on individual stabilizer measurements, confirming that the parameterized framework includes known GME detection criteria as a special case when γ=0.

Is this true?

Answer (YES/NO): YES